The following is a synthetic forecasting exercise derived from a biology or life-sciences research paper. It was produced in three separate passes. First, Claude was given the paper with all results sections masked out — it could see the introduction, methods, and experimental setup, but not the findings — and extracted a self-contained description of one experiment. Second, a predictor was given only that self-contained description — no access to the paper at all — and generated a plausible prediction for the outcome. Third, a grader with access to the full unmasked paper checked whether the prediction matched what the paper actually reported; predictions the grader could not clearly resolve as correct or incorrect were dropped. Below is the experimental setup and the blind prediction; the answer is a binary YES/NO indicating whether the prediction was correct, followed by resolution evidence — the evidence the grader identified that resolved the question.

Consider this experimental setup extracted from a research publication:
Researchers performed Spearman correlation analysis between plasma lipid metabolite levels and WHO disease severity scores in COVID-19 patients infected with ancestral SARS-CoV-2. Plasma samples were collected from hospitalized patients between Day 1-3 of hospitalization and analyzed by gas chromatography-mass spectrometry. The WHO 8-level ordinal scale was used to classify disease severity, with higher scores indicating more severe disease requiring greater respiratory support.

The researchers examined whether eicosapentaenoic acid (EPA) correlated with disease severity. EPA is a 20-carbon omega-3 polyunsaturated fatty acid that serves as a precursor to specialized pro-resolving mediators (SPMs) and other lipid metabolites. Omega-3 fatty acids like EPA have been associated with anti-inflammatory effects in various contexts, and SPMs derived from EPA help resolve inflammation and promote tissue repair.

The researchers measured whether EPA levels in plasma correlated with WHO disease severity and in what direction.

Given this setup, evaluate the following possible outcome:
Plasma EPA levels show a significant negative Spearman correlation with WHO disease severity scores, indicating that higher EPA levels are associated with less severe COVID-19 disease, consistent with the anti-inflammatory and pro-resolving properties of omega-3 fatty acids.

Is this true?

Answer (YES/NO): NO